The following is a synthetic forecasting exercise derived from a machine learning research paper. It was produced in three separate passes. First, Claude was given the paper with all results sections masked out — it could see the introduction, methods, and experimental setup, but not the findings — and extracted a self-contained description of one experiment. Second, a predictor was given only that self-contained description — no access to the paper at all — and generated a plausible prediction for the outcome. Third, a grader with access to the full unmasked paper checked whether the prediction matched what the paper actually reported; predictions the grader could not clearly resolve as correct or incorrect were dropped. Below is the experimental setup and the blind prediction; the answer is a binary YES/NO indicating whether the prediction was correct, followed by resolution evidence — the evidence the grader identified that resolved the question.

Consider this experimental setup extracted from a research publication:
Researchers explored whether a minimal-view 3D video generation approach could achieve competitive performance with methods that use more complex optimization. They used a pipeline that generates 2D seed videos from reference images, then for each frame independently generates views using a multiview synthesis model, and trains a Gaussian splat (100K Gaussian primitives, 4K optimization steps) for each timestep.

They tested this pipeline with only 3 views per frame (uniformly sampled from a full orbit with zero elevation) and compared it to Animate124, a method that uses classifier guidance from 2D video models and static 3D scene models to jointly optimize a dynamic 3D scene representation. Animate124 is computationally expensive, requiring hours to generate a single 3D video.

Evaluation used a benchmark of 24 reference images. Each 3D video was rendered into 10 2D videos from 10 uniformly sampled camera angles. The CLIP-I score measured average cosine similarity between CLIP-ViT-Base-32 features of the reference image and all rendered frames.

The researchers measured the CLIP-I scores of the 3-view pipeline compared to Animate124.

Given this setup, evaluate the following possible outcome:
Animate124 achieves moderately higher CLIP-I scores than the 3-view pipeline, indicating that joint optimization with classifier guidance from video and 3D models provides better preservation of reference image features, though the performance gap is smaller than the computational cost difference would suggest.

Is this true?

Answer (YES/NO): NO